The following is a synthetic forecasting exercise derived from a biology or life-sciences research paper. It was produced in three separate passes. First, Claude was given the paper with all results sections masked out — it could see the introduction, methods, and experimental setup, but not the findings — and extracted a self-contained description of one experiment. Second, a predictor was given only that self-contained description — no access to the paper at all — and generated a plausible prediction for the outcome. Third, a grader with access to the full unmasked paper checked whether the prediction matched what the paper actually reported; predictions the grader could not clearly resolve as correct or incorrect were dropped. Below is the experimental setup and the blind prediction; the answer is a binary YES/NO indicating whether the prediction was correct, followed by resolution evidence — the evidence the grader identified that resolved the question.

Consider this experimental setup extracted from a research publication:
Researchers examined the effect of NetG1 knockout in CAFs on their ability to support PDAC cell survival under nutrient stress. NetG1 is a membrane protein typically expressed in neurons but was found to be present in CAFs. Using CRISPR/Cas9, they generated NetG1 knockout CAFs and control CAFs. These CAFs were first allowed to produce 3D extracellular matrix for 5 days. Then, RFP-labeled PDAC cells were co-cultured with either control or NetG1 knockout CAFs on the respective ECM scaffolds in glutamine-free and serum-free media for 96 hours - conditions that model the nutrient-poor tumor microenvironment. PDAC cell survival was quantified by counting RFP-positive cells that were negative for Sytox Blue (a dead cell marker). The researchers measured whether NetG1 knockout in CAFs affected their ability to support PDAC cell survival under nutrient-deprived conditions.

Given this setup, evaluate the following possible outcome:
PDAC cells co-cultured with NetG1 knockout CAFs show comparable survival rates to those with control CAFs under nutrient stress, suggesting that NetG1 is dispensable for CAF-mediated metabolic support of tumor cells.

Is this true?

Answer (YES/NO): NO